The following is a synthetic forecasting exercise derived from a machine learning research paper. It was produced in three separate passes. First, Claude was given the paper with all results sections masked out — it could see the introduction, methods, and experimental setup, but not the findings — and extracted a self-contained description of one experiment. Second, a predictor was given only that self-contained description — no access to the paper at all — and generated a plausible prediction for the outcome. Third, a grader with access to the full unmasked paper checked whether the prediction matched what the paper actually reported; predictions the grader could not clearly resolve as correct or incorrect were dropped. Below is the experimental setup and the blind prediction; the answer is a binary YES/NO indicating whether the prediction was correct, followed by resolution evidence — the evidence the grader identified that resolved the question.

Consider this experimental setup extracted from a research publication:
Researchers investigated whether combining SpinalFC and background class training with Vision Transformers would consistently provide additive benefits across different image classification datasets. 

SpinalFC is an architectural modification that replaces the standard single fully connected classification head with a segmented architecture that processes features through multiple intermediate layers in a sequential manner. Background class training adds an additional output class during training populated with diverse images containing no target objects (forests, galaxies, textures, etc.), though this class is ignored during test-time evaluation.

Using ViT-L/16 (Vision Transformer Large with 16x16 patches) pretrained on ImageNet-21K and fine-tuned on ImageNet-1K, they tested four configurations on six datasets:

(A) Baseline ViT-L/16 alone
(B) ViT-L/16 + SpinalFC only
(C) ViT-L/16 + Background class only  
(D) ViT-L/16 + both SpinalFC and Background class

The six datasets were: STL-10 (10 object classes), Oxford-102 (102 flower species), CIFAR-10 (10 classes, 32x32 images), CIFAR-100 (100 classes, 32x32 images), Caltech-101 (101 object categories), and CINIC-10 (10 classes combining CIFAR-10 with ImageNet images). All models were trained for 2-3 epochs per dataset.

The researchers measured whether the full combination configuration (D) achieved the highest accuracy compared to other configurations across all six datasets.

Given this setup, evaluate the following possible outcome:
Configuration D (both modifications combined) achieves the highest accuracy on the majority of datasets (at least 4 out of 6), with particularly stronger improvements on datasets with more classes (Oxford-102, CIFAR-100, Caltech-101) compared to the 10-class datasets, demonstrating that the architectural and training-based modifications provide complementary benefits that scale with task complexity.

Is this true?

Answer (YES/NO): NO